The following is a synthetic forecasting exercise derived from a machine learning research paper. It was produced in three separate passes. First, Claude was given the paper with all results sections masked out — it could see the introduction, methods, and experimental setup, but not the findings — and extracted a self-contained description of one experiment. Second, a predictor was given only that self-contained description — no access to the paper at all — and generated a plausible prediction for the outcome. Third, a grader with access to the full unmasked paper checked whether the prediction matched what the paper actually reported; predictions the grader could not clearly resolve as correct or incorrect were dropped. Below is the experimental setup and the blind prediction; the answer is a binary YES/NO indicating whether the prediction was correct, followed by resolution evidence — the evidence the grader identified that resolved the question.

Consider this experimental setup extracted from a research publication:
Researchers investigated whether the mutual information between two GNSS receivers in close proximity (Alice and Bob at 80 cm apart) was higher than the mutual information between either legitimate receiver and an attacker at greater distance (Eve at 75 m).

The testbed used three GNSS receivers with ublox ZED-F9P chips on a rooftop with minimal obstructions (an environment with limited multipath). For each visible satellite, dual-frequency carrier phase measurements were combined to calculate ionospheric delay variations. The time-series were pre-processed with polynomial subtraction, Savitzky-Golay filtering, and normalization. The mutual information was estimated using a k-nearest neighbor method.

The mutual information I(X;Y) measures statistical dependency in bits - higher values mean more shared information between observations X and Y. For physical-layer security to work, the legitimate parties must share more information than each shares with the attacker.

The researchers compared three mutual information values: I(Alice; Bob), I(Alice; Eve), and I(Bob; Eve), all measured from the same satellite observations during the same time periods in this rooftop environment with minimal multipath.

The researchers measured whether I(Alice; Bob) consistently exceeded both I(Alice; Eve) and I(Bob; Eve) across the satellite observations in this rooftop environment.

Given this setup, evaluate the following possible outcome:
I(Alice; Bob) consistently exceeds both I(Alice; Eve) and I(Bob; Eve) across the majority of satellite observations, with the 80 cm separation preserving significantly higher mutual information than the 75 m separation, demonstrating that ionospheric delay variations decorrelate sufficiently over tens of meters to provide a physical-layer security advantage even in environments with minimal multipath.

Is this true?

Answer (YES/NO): NO